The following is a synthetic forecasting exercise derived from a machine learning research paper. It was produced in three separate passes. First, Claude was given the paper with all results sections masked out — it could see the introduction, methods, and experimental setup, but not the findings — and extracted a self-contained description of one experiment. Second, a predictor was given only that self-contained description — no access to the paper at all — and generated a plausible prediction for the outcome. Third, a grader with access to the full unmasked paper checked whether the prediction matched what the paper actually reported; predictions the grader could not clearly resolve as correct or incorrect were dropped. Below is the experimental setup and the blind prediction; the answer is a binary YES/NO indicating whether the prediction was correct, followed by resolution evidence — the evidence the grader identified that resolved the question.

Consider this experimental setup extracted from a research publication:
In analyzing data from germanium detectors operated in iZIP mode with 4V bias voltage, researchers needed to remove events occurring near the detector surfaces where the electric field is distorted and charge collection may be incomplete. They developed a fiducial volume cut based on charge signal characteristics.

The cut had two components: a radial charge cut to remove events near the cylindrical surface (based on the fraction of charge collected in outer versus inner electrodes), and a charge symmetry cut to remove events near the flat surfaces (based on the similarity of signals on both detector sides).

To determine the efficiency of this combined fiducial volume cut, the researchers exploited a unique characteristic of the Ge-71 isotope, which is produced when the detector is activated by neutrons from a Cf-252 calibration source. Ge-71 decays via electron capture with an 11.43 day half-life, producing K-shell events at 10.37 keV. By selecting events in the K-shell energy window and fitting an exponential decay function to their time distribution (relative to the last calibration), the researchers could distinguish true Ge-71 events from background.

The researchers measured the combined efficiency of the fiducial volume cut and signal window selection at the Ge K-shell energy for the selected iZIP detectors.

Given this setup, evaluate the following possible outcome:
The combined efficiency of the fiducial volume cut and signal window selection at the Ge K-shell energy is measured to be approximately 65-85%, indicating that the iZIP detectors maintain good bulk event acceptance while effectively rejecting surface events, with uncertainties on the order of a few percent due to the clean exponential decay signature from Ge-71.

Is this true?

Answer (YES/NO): NO